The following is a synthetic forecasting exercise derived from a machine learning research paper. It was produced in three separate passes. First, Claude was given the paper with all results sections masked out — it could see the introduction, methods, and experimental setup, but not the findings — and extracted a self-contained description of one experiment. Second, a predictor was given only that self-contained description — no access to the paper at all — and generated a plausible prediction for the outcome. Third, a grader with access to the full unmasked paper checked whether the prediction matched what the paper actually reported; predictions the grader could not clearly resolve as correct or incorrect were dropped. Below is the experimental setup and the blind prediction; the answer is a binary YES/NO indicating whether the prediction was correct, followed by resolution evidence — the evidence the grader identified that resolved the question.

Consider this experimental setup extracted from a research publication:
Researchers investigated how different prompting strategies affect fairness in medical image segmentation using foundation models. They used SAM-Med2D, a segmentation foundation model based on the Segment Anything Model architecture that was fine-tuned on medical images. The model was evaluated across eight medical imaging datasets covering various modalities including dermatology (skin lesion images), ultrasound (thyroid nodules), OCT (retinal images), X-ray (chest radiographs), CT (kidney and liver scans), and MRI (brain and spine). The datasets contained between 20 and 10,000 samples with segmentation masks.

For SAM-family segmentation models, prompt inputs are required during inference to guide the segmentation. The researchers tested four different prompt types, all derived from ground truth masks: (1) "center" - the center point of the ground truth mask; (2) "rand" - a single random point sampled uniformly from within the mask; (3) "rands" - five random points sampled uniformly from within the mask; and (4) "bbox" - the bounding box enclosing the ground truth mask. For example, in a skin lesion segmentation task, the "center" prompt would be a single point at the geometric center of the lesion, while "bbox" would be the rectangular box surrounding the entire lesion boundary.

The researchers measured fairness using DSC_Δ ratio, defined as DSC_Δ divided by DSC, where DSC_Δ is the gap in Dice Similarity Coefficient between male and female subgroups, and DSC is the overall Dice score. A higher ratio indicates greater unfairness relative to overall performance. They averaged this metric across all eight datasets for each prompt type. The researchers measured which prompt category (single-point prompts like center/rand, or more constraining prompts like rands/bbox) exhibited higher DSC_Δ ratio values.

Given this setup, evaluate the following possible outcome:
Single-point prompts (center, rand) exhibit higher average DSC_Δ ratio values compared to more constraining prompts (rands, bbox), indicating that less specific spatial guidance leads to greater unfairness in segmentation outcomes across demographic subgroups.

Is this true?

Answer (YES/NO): YES